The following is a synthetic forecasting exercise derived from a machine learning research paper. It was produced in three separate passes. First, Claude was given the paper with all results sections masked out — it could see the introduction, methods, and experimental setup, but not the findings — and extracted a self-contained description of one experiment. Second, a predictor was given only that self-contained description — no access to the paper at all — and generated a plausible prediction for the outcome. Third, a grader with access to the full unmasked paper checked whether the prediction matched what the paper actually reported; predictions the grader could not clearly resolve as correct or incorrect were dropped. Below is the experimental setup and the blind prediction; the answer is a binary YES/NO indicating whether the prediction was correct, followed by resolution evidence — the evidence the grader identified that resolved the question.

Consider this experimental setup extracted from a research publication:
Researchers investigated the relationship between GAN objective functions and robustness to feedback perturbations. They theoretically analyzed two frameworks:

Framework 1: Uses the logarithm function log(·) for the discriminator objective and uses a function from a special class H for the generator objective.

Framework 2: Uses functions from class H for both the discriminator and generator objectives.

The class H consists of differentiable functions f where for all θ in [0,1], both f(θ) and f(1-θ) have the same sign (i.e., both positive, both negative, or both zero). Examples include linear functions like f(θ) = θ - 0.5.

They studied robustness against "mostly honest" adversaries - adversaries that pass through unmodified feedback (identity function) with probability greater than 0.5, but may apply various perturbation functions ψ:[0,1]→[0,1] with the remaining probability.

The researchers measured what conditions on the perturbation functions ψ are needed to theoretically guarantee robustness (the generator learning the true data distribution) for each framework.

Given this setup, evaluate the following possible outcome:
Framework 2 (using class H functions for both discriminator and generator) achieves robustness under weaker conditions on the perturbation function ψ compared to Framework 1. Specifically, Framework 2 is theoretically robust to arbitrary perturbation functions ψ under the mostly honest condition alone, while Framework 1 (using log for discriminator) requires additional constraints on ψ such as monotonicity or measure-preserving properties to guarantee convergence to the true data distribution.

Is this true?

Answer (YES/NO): YES